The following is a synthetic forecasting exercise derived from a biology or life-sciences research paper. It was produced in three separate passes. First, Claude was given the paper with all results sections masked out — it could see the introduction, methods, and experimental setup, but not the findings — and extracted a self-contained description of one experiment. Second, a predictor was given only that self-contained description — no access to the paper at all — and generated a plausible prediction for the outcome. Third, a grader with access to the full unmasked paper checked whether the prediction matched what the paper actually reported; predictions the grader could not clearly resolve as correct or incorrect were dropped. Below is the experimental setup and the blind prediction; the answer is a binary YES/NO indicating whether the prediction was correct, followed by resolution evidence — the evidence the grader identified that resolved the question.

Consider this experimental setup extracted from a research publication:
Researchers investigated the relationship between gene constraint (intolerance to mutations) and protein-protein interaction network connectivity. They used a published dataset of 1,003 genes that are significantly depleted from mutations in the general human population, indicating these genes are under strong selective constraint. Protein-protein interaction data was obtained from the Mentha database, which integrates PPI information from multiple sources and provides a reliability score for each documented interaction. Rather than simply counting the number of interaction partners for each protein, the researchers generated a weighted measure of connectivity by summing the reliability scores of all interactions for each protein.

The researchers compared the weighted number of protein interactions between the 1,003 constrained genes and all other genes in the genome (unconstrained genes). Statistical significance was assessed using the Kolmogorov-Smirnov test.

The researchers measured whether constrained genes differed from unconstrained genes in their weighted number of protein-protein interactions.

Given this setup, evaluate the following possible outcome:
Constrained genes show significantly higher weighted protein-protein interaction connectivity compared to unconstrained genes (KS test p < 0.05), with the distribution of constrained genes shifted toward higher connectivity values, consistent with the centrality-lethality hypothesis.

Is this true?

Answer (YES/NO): YES